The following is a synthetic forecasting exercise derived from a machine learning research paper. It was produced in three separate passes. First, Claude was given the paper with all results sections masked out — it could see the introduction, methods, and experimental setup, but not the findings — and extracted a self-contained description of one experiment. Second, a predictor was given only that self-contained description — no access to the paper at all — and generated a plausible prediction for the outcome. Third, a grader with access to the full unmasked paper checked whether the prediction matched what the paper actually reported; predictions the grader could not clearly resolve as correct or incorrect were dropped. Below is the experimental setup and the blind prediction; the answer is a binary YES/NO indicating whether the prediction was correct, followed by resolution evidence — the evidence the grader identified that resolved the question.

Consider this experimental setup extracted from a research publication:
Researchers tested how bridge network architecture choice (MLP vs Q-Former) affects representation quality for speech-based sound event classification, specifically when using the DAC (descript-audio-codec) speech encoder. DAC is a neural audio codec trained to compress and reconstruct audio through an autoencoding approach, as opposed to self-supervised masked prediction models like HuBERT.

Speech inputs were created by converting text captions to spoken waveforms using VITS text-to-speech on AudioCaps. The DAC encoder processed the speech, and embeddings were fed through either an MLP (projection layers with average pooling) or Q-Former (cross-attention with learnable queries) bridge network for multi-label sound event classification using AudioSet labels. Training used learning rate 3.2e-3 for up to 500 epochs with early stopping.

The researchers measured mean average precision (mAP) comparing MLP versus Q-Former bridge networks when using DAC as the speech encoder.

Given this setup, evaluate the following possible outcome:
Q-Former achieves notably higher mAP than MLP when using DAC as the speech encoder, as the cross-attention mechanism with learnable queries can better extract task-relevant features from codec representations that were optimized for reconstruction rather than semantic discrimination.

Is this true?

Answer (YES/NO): NO